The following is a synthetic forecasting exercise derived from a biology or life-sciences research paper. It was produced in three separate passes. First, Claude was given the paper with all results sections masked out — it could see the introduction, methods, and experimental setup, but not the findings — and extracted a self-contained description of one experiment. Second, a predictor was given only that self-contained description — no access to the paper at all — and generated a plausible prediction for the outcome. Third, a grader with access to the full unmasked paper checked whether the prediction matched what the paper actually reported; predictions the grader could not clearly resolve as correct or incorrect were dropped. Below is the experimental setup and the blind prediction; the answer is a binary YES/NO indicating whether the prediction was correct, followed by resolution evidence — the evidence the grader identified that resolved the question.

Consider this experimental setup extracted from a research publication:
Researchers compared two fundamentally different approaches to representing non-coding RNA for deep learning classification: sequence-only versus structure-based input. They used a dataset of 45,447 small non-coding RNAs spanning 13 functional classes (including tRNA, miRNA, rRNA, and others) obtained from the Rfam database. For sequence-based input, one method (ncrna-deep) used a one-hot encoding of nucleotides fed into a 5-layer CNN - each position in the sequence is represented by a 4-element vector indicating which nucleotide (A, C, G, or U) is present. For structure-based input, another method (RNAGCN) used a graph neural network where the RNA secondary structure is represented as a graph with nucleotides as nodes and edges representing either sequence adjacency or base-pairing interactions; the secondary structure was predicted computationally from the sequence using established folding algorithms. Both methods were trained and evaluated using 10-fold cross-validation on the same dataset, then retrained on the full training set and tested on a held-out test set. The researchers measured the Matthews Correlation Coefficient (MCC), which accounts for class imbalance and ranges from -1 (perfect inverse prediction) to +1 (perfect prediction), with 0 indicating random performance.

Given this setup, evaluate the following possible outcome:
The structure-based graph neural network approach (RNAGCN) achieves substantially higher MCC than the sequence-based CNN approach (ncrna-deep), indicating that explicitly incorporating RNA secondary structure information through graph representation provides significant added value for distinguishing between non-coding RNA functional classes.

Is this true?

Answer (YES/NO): NO